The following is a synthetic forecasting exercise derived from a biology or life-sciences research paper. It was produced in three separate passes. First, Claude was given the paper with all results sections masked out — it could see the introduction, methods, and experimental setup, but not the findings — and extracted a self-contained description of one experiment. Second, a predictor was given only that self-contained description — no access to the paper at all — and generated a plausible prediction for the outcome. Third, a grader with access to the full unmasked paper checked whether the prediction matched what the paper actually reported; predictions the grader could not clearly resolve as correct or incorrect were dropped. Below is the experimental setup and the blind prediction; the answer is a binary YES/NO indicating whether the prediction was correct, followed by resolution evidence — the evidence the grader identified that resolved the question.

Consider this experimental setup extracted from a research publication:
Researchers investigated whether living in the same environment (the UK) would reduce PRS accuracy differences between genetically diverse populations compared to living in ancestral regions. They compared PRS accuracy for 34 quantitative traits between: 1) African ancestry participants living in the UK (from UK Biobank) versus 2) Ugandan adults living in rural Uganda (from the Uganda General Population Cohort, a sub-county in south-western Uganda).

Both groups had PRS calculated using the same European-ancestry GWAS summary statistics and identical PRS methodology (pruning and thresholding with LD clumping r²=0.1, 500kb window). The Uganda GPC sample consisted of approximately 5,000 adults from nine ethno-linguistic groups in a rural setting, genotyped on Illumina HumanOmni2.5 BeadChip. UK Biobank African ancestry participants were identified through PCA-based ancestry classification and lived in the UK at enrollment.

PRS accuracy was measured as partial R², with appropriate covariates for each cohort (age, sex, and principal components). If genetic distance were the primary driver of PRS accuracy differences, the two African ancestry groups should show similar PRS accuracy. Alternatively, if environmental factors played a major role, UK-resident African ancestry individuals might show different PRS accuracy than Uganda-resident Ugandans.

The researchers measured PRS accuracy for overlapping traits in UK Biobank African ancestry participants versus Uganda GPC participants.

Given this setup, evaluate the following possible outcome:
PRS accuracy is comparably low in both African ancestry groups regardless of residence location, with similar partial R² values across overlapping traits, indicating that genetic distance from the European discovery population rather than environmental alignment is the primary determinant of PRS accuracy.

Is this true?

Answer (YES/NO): YES